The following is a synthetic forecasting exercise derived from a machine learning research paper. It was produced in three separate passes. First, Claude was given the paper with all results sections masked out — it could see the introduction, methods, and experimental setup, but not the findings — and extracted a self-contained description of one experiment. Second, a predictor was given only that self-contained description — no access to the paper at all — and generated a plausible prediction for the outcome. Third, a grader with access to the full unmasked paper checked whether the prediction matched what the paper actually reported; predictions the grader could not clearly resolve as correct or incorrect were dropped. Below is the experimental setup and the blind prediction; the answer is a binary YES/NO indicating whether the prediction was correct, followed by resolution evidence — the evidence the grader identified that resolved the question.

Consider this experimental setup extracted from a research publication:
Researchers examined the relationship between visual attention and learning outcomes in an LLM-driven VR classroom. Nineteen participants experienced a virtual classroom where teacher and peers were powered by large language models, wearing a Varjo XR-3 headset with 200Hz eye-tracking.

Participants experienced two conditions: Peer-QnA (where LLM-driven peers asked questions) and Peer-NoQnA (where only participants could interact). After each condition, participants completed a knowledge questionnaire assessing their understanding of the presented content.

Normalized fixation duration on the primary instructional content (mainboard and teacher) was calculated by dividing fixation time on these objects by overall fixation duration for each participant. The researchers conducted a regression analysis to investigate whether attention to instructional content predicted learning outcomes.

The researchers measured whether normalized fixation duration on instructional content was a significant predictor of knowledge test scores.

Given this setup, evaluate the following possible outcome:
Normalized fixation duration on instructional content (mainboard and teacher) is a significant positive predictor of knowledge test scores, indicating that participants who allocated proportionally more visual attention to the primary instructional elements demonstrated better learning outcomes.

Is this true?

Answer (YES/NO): NO